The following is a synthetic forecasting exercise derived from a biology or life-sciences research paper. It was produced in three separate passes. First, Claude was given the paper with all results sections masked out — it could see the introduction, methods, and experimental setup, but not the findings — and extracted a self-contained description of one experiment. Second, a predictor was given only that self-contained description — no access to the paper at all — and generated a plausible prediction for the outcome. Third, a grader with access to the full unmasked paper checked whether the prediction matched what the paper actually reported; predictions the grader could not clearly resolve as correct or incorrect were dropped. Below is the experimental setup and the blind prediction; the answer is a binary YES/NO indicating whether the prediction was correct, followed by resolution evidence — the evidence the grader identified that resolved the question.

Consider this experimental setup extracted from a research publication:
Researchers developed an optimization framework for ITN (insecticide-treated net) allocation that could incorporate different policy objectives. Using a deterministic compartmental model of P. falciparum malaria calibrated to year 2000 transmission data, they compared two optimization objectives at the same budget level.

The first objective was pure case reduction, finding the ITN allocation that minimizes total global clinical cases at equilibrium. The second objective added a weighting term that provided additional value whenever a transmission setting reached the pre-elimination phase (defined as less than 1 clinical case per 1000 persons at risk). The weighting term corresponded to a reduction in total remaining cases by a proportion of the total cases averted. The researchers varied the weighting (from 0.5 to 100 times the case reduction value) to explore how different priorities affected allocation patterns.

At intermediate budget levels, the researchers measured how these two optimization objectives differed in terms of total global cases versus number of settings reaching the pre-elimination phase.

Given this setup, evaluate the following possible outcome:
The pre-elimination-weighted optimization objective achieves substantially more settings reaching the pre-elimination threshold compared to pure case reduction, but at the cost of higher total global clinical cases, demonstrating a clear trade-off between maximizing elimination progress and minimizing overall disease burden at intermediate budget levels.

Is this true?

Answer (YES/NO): NO